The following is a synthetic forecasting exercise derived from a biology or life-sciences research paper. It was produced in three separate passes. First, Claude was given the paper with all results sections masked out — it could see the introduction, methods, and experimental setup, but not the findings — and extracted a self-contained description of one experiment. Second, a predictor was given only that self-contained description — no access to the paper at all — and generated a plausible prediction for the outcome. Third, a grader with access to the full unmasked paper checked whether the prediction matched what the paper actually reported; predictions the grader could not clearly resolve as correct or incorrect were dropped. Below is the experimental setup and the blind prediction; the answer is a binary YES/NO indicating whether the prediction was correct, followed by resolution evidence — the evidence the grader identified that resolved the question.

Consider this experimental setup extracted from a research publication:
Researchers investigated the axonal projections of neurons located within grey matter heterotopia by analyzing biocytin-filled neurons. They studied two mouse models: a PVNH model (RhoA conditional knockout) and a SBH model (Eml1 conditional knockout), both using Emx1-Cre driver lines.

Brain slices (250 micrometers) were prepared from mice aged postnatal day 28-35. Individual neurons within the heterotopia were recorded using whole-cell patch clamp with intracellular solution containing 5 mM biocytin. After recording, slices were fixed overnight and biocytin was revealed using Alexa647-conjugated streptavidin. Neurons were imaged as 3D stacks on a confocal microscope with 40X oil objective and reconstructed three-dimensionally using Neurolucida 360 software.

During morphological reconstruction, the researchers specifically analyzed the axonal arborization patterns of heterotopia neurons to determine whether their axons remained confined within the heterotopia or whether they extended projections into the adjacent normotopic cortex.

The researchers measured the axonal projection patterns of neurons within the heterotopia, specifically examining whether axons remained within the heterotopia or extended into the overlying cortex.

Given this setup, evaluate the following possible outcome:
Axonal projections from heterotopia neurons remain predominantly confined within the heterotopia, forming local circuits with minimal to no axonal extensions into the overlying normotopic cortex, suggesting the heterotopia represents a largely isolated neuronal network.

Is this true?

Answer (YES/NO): NO